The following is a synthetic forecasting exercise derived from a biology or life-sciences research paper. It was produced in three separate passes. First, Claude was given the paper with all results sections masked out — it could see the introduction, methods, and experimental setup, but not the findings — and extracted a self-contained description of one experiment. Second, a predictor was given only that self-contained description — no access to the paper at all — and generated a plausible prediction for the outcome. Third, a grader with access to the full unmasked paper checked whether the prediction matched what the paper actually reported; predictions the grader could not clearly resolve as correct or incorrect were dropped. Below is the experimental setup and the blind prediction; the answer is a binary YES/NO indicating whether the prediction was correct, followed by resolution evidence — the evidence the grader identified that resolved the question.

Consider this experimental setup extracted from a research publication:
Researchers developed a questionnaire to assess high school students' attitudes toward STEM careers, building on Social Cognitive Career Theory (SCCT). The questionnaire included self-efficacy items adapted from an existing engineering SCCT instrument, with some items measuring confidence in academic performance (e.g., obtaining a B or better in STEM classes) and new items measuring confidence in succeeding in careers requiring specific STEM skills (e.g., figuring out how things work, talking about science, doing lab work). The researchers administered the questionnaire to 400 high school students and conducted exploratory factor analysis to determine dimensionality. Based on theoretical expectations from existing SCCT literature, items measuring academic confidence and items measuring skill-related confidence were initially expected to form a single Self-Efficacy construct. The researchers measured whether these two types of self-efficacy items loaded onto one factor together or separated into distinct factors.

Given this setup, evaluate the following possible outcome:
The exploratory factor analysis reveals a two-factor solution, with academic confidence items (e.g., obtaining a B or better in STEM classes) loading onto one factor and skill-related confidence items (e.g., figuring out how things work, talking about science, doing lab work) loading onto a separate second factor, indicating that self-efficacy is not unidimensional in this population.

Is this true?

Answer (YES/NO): YES